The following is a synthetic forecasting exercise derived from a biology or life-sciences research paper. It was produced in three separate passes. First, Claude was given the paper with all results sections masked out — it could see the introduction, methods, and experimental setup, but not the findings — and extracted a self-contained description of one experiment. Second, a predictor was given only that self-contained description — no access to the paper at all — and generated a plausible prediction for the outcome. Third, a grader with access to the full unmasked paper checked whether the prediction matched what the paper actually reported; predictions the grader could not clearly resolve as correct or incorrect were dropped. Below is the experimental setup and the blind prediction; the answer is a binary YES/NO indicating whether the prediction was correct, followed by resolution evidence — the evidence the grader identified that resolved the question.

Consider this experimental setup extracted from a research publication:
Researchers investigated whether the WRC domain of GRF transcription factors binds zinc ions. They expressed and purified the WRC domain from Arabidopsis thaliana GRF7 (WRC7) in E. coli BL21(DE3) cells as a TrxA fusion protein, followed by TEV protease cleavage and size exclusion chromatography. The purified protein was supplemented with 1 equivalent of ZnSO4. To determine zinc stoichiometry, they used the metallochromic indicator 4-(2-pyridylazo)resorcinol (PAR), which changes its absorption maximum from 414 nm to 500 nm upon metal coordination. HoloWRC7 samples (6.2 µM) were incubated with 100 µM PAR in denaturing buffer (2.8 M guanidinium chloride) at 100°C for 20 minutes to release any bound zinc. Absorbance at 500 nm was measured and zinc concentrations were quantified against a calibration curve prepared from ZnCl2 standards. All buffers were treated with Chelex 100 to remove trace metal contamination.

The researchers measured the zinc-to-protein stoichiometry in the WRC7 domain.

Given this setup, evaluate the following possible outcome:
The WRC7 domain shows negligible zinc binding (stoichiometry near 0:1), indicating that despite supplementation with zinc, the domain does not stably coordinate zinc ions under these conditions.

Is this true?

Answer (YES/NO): NO